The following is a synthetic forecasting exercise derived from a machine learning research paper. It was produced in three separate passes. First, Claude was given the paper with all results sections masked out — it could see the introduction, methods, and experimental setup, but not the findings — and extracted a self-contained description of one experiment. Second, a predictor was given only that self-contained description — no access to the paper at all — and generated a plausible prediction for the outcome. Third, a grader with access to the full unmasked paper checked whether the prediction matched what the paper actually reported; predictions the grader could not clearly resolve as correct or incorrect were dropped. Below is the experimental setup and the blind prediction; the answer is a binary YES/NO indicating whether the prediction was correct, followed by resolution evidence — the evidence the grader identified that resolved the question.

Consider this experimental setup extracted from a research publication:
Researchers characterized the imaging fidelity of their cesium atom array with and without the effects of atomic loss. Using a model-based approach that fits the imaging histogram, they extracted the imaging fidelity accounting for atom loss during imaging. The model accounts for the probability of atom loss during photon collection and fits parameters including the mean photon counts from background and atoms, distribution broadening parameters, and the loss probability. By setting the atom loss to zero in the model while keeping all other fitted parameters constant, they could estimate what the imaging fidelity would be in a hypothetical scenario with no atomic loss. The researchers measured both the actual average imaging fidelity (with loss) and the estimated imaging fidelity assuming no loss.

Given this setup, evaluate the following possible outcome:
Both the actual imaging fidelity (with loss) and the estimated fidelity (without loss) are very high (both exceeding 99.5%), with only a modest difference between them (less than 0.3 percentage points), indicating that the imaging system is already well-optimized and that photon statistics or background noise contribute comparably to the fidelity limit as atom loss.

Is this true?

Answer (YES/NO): NO